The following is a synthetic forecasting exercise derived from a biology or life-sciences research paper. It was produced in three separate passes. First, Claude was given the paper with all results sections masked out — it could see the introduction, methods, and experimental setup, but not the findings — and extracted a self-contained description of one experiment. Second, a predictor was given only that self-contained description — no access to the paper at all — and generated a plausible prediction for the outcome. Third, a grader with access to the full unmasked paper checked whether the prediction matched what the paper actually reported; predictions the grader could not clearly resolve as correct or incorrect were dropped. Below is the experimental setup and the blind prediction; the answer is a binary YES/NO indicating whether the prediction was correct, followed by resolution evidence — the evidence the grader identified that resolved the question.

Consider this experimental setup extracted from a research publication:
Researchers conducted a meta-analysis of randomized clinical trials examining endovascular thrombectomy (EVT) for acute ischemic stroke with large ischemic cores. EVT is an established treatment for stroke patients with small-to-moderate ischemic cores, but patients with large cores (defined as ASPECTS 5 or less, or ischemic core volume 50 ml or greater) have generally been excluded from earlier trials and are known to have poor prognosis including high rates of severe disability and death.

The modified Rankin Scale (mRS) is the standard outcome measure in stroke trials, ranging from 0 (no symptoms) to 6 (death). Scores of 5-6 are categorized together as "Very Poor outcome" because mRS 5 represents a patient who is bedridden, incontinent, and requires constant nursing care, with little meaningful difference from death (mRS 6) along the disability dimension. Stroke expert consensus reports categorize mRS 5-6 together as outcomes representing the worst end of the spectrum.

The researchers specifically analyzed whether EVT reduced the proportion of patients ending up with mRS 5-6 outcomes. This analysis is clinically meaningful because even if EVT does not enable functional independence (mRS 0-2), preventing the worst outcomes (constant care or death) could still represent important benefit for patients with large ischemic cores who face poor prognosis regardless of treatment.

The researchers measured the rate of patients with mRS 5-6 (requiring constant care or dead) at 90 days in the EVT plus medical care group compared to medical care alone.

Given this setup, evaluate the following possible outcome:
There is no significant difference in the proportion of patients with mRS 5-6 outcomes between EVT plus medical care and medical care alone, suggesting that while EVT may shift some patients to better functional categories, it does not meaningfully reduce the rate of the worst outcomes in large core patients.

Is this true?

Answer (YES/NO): NO